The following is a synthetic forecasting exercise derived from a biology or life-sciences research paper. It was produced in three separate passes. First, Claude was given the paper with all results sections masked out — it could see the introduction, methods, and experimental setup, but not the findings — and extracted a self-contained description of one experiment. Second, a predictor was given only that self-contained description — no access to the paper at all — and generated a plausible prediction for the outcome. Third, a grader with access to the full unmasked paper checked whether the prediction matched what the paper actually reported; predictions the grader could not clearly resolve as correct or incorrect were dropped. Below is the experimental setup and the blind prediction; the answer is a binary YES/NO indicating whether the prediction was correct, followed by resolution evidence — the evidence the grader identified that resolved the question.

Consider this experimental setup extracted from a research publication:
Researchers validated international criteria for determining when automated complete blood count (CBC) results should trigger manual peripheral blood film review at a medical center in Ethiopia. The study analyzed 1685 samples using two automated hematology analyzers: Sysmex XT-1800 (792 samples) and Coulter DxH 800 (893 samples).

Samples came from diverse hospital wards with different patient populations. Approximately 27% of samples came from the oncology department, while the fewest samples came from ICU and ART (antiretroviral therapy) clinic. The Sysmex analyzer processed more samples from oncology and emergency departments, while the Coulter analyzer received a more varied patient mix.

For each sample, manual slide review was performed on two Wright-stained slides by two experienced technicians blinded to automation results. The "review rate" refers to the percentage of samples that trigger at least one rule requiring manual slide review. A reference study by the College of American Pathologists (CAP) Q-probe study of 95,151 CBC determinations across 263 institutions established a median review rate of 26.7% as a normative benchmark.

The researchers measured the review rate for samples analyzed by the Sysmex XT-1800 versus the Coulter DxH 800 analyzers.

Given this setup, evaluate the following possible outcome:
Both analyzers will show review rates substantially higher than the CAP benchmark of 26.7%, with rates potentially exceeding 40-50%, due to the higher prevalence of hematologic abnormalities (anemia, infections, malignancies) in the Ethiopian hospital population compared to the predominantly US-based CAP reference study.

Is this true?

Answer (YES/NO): NO